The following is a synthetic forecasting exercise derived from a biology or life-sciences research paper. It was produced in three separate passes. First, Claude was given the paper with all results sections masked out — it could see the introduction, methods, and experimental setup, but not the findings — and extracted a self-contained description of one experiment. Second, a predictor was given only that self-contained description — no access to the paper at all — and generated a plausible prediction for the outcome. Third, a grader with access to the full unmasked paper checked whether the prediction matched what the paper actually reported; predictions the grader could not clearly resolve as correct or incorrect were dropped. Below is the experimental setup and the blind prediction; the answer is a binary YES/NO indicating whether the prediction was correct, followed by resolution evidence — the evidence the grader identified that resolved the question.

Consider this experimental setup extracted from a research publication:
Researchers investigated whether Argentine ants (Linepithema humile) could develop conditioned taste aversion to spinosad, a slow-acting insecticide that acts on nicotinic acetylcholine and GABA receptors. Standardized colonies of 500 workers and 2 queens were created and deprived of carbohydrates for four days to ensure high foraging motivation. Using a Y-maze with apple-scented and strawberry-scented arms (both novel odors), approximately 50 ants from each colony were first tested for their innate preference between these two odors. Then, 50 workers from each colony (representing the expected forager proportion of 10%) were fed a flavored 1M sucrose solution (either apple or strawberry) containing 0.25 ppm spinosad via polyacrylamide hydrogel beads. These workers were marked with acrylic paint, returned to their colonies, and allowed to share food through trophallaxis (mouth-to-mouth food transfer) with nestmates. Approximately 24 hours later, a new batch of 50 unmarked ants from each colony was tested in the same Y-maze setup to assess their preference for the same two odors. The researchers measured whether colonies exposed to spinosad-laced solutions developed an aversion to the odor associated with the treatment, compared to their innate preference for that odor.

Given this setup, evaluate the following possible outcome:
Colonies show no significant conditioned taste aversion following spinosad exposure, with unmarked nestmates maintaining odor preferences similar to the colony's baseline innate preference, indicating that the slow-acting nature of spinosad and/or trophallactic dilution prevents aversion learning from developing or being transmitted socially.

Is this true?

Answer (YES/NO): NO